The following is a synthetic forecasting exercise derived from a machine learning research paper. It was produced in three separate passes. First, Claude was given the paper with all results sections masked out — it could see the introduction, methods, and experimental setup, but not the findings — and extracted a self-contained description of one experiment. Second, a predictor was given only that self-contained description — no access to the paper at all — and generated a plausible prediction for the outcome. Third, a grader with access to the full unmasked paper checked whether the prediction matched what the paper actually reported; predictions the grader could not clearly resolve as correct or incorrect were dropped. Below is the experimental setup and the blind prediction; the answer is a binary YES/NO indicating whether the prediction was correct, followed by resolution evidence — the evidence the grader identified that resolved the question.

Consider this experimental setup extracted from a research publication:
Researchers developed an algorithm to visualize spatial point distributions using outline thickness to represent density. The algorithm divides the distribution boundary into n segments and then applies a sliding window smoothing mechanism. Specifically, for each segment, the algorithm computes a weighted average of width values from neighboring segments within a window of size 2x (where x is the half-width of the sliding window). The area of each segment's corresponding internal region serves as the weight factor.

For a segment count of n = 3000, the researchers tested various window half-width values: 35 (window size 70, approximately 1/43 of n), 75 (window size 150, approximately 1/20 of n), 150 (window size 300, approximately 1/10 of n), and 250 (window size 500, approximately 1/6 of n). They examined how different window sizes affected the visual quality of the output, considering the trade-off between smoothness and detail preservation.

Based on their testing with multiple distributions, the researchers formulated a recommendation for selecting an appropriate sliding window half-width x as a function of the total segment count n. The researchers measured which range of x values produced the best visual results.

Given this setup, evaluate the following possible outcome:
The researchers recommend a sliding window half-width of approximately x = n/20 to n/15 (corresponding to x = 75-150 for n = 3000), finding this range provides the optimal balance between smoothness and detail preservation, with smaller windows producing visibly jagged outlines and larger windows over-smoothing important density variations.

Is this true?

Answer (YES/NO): NO